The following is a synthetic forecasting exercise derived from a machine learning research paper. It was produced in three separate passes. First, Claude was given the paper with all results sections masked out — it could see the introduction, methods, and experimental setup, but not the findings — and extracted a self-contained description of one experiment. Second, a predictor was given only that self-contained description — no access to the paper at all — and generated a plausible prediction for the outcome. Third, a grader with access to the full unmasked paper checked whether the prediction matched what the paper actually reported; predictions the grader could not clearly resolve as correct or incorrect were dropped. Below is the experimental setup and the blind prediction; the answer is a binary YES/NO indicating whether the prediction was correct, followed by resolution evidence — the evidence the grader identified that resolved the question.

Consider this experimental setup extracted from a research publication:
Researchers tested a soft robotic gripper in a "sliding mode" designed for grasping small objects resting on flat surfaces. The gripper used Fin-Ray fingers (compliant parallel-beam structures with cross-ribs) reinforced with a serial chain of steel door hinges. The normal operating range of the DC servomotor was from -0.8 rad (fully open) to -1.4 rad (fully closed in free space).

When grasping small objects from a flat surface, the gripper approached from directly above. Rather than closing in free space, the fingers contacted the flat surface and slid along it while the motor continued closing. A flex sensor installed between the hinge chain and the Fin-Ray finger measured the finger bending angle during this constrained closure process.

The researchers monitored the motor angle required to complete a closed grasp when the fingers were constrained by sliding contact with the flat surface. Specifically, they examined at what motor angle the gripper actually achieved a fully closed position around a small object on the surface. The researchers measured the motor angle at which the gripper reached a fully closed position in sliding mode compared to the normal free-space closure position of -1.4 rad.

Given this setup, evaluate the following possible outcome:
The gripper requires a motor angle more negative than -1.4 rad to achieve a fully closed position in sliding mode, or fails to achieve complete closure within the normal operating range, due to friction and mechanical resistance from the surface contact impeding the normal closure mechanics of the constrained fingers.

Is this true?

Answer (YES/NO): YES